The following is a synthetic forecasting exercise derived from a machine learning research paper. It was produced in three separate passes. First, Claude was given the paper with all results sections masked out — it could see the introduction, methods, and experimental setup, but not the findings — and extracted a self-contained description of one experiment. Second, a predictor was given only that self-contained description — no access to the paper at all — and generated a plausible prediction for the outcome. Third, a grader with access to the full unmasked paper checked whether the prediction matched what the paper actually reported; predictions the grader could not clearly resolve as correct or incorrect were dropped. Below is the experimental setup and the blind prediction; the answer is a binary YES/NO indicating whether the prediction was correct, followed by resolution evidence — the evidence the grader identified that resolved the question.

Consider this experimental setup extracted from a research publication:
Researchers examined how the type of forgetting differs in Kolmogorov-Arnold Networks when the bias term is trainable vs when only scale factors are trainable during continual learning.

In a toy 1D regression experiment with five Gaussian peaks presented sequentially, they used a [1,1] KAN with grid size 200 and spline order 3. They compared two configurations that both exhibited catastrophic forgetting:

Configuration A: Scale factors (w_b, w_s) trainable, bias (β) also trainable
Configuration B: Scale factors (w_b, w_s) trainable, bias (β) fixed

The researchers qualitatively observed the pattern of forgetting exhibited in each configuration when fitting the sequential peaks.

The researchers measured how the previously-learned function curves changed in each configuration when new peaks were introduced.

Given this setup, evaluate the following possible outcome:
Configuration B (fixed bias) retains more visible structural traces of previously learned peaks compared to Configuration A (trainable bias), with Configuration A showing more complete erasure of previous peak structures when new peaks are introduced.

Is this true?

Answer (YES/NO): NO